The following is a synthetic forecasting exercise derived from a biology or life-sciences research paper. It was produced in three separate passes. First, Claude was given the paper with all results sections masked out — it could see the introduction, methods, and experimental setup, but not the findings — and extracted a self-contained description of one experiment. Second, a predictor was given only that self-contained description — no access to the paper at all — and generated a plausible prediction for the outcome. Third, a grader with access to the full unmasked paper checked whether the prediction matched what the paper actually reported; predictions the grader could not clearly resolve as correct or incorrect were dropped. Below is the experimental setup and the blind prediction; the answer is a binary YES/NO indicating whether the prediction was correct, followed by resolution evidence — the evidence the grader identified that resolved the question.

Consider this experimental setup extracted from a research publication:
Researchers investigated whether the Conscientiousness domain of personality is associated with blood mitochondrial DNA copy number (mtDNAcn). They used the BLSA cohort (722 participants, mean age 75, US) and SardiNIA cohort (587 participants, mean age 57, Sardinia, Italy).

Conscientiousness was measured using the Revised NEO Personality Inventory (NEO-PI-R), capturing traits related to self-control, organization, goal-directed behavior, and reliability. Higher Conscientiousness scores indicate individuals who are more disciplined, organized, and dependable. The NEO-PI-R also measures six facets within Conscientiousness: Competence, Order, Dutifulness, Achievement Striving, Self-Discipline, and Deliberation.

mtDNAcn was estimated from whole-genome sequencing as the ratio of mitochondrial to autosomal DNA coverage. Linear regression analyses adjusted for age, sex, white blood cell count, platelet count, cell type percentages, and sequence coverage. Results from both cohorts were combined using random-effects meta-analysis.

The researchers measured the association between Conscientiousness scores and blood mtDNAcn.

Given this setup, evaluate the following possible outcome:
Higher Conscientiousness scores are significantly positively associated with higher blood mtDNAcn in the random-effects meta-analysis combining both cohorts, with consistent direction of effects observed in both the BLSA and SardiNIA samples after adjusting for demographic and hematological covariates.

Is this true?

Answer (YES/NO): NO